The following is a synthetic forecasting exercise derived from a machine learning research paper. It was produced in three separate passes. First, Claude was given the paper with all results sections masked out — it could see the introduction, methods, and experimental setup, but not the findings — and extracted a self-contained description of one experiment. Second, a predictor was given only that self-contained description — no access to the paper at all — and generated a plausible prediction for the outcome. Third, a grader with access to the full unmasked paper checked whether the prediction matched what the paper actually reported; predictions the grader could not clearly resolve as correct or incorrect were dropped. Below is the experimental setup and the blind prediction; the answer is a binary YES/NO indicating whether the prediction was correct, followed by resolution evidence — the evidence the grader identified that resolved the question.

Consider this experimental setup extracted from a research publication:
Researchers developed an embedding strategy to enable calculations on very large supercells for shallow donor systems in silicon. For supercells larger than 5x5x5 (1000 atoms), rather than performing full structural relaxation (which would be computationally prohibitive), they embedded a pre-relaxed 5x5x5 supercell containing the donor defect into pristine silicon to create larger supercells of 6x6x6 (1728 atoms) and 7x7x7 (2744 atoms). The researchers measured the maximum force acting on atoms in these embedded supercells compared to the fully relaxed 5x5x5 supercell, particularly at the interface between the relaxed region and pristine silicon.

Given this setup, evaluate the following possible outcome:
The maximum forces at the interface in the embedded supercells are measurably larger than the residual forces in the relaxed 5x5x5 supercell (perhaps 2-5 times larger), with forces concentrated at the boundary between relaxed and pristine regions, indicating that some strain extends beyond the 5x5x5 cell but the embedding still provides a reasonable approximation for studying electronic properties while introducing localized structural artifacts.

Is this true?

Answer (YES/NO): NO